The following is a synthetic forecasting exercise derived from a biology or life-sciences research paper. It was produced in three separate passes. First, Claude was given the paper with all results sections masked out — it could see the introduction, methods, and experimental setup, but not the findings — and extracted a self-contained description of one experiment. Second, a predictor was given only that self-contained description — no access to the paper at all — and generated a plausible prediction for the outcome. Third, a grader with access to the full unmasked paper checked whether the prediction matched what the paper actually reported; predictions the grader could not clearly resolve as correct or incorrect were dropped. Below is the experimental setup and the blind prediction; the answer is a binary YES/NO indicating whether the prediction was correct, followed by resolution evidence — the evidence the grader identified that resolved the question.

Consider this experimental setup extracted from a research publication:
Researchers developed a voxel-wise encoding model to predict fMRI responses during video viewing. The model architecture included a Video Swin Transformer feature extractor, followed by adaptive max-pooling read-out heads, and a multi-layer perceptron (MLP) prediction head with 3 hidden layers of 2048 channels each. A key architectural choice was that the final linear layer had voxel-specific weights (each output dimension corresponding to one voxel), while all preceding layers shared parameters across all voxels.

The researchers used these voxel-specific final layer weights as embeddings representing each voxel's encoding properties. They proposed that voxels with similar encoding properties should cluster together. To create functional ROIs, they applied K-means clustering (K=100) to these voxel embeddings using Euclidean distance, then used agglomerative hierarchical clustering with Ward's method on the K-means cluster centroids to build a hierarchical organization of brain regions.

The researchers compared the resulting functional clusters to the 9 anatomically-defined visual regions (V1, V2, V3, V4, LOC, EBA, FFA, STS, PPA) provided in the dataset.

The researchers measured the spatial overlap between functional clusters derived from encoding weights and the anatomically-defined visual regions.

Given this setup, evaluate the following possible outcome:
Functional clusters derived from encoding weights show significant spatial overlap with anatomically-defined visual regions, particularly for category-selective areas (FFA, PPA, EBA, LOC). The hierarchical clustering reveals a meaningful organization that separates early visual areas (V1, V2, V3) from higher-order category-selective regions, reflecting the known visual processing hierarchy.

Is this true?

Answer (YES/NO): NO